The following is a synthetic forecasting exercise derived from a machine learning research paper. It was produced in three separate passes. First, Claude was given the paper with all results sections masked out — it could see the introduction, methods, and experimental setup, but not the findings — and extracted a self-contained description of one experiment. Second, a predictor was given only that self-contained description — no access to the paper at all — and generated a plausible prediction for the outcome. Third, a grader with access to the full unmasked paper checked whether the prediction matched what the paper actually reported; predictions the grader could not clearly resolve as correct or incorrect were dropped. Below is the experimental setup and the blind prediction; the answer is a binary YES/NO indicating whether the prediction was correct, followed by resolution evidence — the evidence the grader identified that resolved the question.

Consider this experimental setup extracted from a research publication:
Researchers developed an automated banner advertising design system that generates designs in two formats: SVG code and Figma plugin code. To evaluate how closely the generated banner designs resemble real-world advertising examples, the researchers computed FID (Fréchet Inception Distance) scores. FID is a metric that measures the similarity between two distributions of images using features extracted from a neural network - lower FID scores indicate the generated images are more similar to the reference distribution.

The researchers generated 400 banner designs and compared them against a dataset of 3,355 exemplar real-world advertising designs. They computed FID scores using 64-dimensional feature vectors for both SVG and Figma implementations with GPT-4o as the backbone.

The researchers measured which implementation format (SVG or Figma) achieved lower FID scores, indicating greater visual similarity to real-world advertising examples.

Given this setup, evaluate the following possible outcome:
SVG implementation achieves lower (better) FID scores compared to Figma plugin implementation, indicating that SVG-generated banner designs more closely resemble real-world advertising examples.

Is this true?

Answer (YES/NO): NO